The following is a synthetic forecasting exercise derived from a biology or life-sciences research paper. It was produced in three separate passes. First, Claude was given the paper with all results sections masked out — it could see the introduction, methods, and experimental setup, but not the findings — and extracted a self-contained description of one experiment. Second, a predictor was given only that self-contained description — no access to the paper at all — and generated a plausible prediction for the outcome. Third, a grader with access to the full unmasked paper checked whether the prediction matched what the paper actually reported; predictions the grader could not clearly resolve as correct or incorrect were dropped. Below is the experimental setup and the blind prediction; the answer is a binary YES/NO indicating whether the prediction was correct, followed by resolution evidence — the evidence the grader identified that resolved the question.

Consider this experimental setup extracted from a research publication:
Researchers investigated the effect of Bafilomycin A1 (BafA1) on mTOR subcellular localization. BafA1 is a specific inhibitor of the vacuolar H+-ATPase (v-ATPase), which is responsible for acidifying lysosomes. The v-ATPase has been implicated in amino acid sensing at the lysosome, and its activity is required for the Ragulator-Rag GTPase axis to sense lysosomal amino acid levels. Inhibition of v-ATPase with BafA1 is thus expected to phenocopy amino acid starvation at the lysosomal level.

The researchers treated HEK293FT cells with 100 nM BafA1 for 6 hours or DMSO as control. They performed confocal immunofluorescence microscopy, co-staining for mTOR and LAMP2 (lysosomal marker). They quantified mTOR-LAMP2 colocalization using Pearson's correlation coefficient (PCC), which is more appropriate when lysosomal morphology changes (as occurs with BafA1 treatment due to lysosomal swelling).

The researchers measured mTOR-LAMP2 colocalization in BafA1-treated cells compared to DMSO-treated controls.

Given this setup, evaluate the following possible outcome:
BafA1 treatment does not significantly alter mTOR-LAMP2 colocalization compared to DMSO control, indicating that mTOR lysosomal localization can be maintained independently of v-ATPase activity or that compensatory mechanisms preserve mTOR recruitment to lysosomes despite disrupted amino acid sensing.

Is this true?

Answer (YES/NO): NO